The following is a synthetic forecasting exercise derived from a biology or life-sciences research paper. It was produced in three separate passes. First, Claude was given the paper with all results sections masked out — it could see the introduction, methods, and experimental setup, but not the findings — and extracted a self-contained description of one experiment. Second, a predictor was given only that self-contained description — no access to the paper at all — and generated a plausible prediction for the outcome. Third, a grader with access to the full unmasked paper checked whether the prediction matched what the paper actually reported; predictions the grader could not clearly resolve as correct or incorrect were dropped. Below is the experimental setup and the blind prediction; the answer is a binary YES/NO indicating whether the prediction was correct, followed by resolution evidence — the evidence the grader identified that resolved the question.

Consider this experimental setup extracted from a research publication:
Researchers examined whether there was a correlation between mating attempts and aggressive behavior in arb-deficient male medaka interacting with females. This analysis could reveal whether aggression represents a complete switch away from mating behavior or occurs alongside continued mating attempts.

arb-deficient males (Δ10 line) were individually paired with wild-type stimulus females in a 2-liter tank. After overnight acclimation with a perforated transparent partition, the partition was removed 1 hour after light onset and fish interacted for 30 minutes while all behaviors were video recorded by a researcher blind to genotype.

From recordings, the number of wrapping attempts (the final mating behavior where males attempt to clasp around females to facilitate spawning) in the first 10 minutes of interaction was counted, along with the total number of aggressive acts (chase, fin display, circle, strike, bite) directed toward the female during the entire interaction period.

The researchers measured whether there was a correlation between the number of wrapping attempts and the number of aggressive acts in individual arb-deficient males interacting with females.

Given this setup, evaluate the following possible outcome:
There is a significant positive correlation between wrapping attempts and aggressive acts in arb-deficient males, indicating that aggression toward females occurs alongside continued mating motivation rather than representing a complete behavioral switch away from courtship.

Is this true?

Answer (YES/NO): YES